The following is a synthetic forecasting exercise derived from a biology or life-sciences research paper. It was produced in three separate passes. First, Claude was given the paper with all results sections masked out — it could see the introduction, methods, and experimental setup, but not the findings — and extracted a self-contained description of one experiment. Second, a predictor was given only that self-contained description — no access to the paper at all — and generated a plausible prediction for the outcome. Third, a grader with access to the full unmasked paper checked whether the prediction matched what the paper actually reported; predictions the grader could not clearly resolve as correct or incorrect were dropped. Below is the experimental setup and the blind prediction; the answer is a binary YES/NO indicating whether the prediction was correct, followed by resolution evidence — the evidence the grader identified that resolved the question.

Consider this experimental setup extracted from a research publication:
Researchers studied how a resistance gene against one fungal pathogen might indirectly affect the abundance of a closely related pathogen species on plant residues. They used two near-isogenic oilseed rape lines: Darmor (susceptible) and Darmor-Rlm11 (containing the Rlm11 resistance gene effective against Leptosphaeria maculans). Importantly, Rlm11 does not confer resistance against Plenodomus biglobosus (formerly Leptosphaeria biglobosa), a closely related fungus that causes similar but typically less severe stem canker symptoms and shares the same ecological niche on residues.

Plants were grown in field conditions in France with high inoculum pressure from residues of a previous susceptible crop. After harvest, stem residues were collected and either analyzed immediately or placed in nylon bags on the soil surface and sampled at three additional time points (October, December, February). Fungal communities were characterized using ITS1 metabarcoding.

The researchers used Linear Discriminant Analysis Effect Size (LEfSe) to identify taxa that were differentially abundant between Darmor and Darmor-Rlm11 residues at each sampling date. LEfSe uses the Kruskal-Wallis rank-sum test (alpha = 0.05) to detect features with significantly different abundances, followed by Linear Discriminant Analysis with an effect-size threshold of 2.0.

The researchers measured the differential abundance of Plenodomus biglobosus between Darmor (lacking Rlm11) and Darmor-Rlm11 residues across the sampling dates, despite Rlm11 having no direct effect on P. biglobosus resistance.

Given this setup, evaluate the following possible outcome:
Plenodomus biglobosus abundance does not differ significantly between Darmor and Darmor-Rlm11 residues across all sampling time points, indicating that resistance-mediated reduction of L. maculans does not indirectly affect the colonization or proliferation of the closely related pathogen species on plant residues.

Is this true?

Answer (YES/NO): NO